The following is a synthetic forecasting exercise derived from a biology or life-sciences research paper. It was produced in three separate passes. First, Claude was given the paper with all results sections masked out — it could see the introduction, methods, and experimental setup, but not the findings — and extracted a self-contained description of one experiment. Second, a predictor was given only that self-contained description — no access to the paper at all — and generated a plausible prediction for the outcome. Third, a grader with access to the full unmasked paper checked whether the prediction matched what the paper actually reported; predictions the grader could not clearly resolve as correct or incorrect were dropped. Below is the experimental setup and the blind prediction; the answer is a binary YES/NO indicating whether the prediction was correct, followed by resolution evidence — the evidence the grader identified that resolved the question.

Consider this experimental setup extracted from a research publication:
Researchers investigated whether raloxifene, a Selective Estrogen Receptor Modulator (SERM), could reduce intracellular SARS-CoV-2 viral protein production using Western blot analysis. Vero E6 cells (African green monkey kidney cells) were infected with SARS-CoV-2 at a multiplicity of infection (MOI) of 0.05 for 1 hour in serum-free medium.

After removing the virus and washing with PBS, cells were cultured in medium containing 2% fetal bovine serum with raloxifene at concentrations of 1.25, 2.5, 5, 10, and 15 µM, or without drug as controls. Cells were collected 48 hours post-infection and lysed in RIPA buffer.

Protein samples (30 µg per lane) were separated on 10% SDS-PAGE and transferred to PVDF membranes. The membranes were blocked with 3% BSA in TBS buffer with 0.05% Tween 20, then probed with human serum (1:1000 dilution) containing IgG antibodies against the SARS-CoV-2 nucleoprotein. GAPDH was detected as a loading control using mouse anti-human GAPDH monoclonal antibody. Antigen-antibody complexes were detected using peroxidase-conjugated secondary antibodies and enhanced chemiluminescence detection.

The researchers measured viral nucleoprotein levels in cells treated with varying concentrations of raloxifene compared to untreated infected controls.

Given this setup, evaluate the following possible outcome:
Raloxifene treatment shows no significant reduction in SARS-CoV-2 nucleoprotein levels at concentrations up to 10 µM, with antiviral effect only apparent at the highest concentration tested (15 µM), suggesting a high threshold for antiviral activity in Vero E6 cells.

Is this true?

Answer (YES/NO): NO